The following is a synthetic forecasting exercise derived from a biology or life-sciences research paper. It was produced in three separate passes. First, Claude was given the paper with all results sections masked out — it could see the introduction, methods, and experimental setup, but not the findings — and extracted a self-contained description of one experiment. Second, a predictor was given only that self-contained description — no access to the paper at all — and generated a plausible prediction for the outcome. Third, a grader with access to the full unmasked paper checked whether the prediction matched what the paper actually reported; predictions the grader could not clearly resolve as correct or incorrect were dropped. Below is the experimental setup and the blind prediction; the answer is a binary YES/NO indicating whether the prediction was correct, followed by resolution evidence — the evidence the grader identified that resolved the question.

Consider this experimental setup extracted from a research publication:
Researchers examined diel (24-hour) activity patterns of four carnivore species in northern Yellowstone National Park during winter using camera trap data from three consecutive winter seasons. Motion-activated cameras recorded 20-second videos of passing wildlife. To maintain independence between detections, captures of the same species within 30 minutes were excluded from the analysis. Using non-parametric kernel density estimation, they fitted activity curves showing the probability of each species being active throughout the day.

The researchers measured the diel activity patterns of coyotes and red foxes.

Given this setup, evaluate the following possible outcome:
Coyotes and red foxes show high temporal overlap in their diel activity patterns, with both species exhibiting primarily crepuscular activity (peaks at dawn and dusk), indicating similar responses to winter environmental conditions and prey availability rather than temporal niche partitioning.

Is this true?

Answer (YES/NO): NO